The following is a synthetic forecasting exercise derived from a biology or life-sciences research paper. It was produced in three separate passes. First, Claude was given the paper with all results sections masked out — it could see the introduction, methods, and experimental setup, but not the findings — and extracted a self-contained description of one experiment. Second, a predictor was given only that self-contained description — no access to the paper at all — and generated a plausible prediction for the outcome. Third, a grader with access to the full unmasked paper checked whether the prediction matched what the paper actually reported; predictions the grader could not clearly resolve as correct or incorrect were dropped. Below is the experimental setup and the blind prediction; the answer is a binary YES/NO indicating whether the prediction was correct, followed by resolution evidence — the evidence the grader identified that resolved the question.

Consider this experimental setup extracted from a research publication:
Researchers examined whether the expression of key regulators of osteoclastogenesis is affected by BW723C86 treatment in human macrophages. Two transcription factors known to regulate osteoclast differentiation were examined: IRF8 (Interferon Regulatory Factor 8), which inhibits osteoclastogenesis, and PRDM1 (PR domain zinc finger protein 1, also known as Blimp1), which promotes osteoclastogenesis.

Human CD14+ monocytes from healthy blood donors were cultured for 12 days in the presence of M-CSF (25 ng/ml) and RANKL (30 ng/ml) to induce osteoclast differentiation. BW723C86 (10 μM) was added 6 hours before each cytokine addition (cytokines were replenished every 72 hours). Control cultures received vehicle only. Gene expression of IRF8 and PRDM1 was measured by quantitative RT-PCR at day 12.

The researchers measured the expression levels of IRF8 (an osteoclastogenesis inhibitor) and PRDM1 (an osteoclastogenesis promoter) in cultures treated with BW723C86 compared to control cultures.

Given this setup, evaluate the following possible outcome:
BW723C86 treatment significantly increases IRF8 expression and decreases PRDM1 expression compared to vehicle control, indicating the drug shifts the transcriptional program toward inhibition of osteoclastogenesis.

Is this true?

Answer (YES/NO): YES